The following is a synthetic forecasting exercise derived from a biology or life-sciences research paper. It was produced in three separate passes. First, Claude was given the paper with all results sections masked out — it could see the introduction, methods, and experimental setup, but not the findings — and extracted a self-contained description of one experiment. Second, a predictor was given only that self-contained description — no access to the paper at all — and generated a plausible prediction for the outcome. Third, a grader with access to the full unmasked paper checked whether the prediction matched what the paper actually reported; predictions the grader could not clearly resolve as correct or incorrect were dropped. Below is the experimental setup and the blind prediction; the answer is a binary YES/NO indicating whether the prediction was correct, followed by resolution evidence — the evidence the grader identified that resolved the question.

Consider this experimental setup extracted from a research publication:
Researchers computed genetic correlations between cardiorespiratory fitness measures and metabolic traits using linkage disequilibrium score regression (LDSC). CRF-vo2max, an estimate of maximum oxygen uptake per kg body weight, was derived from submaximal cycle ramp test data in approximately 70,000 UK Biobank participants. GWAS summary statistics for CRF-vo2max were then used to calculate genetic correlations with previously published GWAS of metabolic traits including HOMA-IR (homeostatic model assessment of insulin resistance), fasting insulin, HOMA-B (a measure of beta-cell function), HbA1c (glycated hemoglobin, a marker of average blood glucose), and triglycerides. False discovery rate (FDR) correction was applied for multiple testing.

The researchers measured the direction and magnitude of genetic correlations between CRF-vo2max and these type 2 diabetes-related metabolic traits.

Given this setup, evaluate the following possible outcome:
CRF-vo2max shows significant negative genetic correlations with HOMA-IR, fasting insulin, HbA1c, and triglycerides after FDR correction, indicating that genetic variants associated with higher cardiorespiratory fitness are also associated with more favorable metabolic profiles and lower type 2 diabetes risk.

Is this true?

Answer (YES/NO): YES